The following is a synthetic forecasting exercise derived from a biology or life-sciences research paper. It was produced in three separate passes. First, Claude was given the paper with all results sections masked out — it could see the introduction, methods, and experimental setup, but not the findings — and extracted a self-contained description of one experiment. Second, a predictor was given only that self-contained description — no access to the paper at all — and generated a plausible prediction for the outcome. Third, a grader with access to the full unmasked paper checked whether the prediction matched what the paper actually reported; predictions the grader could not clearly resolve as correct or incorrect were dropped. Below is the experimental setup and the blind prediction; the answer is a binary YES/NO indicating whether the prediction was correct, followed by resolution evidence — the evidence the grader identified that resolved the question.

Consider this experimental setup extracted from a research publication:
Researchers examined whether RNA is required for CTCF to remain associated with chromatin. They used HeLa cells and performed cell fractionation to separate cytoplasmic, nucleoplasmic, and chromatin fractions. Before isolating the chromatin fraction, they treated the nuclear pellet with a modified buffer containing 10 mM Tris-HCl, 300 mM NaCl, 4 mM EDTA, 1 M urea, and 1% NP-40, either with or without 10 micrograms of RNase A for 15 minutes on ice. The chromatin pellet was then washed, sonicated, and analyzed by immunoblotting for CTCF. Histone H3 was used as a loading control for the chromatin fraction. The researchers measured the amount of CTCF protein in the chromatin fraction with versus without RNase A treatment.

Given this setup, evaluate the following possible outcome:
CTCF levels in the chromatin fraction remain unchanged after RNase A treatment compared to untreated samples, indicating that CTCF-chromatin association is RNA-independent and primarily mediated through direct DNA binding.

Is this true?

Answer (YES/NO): NO